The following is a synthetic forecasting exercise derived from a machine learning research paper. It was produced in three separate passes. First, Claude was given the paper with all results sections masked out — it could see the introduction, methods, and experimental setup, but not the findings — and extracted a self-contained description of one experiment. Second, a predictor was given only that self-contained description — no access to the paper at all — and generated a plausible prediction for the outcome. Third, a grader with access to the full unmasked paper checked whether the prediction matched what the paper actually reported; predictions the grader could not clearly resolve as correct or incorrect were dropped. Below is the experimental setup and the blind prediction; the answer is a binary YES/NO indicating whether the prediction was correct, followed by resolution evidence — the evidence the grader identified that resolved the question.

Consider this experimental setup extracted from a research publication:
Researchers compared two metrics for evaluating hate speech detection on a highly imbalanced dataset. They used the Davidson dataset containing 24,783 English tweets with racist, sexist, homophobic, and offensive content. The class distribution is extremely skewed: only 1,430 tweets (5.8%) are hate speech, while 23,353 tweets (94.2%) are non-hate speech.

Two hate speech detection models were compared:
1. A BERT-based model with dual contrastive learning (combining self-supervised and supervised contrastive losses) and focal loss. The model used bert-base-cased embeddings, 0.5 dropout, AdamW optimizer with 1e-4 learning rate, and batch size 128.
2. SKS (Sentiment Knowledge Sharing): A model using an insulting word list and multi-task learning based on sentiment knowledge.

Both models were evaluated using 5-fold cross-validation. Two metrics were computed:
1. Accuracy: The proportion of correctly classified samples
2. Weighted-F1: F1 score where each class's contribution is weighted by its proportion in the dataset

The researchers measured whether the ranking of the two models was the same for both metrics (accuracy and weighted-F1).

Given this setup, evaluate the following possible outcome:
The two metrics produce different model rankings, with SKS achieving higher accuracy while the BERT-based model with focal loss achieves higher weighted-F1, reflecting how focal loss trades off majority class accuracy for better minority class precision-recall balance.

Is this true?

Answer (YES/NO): NO